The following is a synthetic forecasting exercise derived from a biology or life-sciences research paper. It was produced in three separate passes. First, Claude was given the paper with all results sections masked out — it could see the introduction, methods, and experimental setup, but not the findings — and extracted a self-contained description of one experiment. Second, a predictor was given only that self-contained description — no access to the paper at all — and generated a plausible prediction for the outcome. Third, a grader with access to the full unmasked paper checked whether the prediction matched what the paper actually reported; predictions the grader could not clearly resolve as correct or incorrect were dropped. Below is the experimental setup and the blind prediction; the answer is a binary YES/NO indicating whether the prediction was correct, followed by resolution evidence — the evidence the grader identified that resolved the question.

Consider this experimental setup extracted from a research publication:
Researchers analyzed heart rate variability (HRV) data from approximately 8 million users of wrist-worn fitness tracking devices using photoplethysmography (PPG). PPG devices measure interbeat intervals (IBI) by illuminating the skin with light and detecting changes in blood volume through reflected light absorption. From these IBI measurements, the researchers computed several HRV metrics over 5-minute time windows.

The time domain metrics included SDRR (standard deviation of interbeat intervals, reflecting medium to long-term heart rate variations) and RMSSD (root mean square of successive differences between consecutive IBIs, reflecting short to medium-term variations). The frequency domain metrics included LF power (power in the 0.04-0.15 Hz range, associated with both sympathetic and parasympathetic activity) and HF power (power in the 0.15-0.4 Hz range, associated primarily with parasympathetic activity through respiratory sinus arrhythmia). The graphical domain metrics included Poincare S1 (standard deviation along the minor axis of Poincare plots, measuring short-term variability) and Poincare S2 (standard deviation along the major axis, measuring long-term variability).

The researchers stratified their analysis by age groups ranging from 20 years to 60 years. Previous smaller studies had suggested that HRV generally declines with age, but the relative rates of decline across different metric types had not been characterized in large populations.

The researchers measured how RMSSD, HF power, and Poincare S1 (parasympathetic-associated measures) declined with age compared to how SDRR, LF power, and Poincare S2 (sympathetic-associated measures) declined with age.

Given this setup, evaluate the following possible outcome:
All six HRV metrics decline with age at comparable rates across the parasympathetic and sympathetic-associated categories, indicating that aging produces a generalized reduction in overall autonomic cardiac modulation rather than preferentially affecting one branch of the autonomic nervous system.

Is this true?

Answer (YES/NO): NO